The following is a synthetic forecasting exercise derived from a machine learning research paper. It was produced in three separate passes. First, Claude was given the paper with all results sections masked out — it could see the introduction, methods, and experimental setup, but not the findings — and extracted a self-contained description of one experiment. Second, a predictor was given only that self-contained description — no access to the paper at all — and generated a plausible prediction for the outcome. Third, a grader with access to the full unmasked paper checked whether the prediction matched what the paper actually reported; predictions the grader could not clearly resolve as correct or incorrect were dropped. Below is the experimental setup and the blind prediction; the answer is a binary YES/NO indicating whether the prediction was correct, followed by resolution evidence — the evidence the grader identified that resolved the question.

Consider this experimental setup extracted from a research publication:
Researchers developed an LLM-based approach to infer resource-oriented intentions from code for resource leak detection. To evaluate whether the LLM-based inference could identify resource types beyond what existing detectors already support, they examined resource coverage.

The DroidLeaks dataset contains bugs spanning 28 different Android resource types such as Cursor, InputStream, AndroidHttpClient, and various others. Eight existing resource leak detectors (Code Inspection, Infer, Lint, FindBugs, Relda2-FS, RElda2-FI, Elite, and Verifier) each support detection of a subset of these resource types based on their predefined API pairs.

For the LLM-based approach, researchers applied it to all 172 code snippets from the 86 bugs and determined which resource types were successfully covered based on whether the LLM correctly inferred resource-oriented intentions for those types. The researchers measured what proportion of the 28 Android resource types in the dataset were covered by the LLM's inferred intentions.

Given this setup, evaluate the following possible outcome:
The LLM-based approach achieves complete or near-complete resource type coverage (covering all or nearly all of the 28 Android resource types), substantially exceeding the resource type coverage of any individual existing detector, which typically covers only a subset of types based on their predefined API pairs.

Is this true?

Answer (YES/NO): NO